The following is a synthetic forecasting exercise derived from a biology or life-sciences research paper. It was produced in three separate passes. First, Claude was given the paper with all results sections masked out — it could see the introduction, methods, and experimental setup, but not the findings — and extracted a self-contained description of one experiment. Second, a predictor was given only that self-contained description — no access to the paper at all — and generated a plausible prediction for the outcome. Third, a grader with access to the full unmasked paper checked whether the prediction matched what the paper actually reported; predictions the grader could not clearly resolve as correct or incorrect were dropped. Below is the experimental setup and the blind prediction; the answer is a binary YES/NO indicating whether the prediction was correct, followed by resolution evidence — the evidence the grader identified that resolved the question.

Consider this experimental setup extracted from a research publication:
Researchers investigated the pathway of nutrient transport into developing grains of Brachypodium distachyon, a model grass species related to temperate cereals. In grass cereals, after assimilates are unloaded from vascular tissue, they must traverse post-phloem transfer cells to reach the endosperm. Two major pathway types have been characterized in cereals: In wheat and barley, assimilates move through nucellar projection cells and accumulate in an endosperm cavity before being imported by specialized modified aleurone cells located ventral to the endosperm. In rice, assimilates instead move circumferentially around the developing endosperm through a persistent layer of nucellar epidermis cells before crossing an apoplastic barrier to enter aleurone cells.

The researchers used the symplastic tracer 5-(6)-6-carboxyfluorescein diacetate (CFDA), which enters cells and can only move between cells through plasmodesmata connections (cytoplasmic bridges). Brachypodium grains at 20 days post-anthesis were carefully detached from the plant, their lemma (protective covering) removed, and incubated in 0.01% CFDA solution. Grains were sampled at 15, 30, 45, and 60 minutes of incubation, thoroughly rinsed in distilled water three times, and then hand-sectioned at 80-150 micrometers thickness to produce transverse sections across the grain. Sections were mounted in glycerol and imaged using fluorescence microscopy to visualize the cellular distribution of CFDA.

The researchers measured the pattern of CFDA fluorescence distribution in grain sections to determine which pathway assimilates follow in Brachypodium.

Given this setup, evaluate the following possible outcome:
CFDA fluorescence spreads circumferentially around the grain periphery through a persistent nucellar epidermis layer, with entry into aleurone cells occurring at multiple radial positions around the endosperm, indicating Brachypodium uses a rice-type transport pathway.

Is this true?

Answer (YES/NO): YES